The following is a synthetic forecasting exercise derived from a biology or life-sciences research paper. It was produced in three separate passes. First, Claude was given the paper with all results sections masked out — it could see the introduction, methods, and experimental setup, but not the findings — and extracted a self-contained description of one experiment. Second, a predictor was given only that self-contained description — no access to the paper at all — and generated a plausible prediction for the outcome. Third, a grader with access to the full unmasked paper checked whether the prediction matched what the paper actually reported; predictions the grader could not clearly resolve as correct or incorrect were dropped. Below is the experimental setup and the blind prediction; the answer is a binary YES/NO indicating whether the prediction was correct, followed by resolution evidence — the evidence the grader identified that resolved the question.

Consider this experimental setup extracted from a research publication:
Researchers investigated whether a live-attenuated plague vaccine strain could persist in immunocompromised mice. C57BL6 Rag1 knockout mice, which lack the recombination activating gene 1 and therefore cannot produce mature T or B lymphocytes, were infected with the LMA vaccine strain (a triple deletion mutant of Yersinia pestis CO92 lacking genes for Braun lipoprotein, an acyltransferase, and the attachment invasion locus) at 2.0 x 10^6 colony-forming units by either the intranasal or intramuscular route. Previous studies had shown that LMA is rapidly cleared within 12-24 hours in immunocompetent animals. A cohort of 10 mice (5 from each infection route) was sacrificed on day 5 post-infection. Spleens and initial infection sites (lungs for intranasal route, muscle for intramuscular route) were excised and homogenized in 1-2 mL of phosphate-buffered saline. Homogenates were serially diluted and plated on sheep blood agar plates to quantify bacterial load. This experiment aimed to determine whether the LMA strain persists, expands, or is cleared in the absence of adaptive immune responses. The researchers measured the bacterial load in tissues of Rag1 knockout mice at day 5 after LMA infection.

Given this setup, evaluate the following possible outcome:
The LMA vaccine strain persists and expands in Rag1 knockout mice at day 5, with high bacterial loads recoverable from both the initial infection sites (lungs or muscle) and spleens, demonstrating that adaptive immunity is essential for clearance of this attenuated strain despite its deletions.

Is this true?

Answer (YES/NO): NO